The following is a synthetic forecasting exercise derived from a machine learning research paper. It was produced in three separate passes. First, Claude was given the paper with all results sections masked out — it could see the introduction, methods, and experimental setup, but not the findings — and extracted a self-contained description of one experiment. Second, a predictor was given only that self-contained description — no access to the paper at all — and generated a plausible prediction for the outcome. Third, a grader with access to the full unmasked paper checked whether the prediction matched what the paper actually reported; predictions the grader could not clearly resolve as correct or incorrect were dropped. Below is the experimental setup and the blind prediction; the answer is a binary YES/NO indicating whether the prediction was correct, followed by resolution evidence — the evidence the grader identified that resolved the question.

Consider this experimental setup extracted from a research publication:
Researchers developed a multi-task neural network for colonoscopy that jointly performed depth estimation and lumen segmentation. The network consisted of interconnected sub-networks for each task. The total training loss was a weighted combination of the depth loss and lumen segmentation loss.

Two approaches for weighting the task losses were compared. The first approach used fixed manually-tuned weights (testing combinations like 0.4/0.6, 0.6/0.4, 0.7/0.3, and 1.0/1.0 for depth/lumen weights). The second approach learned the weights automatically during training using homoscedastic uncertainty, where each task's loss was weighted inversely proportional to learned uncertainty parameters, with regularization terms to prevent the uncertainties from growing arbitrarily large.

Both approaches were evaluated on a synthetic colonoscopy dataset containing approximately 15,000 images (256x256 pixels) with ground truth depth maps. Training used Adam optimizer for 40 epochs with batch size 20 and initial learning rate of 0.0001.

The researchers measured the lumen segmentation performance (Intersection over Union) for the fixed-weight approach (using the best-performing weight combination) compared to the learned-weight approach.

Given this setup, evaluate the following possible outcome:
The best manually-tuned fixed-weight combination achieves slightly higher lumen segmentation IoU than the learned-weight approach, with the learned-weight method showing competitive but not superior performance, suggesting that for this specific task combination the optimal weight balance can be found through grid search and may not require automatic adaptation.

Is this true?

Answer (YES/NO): NO